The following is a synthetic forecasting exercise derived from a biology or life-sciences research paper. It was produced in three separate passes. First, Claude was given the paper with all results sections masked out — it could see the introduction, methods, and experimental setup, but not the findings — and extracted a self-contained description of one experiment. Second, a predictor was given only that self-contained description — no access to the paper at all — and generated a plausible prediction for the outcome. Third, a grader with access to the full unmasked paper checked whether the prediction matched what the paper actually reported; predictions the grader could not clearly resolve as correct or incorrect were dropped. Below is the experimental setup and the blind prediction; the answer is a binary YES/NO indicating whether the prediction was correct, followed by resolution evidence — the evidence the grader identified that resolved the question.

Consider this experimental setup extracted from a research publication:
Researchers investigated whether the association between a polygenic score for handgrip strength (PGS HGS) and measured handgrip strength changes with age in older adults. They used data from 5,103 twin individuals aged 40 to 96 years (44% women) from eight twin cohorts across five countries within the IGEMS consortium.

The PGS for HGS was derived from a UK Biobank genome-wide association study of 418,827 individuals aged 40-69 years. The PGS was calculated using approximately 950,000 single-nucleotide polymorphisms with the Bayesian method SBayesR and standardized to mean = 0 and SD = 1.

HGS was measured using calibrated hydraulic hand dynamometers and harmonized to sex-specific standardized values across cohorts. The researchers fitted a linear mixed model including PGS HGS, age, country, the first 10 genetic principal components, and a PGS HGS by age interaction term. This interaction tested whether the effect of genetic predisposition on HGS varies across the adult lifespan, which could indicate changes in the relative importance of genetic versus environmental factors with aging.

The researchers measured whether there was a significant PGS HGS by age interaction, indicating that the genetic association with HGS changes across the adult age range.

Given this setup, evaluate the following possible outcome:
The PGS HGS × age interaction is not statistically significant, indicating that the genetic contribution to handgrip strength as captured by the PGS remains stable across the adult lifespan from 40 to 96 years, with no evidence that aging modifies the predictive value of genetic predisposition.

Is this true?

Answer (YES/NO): YES